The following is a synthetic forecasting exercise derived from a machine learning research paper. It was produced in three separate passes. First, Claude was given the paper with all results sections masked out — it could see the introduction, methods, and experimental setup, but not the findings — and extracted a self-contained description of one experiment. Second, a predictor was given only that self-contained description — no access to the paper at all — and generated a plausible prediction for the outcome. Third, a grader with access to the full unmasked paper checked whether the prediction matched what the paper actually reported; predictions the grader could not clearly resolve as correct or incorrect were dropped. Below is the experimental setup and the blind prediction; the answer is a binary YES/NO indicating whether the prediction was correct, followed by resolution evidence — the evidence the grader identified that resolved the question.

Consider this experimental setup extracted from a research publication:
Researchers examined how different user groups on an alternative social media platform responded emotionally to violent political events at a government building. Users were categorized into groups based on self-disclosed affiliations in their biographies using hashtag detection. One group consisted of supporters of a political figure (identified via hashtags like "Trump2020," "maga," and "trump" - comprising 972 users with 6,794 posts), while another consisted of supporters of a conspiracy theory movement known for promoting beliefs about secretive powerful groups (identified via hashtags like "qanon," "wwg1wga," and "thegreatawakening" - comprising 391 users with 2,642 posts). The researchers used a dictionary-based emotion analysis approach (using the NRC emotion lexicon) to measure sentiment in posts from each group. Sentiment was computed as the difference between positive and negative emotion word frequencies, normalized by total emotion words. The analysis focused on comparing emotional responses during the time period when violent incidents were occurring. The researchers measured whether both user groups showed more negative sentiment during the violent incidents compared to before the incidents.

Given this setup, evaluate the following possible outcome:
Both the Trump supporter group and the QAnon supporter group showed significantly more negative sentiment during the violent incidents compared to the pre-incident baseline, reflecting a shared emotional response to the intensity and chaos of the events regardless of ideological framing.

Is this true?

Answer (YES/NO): NO